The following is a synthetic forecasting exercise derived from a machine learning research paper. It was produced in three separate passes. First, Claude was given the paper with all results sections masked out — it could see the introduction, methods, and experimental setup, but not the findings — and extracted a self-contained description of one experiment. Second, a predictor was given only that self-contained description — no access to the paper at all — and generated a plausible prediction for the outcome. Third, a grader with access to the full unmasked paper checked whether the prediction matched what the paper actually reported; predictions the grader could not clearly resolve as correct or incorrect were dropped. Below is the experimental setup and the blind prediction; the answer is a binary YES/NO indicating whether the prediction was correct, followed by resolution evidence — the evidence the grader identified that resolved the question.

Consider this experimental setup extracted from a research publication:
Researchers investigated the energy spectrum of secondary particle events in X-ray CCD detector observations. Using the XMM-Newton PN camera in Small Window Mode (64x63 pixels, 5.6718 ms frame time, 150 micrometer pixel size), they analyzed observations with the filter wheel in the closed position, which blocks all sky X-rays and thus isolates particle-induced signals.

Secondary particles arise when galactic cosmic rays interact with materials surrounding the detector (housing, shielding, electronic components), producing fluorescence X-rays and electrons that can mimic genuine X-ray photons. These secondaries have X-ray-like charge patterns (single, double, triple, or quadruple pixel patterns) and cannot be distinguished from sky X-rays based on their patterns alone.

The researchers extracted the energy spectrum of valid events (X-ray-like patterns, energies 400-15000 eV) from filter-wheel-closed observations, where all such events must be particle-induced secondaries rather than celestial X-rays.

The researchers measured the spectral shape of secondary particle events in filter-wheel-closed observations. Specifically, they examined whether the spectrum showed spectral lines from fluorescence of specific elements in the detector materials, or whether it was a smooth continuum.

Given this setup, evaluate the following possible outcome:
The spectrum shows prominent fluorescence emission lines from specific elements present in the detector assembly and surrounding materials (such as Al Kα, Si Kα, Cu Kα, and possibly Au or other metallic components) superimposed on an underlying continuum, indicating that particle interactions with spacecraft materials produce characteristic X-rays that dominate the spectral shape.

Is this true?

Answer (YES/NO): YES